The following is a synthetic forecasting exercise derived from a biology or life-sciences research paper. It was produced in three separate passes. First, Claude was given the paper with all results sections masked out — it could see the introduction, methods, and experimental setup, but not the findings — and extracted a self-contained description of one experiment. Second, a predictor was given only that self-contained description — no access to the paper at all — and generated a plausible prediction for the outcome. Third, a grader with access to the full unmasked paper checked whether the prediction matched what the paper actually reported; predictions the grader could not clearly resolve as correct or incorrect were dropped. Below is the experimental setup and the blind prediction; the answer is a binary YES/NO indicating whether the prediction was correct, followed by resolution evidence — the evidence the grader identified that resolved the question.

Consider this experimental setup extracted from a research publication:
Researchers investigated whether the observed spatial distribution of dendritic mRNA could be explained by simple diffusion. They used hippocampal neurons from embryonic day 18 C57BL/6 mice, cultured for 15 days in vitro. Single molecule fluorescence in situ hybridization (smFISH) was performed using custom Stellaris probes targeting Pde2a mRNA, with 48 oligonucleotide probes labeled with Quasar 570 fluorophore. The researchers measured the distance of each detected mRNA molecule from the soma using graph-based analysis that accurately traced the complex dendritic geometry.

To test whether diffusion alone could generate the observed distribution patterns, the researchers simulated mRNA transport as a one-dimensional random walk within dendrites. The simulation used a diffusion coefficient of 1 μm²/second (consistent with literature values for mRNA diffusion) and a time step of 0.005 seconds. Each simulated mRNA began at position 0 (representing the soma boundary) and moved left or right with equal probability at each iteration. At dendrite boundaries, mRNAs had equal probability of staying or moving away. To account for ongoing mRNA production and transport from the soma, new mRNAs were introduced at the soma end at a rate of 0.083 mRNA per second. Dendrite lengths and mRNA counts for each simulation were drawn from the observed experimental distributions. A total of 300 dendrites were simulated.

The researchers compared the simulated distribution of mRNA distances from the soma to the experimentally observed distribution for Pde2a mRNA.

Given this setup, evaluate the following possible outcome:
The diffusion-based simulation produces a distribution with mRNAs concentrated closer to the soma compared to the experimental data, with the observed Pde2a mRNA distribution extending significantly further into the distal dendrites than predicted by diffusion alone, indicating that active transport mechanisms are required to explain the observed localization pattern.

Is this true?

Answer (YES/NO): YES